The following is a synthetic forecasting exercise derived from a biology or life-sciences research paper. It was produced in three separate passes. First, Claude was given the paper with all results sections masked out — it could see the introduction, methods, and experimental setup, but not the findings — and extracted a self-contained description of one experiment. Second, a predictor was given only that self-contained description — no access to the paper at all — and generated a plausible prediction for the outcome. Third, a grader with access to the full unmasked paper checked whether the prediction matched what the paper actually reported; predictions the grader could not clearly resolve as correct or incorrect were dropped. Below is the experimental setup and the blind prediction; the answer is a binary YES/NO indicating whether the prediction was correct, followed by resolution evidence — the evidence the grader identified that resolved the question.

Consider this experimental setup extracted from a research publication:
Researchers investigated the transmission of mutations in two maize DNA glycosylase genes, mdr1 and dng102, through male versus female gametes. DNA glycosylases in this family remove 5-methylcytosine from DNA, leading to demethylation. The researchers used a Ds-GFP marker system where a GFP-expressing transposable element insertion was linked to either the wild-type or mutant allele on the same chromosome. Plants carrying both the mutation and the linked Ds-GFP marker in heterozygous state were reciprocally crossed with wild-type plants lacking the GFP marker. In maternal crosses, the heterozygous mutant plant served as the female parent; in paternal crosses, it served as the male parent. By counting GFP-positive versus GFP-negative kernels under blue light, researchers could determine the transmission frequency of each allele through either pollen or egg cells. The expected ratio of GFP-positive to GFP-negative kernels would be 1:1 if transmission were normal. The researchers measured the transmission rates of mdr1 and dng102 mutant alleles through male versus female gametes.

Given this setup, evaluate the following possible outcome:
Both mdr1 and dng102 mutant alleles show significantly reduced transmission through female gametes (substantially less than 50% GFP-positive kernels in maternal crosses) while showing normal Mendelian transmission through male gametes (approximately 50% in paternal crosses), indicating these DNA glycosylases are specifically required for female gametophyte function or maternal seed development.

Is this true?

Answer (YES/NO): NO